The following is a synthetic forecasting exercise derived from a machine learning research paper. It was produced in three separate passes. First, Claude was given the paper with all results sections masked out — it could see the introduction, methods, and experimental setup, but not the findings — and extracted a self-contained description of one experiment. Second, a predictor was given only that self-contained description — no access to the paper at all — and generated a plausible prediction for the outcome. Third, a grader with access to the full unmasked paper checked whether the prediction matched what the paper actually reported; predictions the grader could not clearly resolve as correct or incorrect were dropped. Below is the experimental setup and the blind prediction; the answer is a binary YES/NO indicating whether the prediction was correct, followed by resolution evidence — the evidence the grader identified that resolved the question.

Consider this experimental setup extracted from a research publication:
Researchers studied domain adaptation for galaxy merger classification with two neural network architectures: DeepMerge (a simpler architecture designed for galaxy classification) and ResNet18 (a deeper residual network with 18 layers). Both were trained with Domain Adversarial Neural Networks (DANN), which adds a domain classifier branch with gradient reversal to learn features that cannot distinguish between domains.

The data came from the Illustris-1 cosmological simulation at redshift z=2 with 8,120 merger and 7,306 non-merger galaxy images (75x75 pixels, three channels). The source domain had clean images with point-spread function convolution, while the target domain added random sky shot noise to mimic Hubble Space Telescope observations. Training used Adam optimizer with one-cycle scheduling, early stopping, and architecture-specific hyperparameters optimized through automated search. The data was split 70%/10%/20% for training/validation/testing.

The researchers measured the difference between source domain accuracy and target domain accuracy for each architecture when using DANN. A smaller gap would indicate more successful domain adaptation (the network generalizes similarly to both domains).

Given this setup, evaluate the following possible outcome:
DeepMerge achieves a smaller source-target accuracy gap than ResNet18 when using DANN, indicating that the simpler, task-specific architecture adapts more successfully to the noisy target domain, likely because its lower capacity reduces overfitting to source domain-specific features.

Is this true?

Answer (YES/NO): YES